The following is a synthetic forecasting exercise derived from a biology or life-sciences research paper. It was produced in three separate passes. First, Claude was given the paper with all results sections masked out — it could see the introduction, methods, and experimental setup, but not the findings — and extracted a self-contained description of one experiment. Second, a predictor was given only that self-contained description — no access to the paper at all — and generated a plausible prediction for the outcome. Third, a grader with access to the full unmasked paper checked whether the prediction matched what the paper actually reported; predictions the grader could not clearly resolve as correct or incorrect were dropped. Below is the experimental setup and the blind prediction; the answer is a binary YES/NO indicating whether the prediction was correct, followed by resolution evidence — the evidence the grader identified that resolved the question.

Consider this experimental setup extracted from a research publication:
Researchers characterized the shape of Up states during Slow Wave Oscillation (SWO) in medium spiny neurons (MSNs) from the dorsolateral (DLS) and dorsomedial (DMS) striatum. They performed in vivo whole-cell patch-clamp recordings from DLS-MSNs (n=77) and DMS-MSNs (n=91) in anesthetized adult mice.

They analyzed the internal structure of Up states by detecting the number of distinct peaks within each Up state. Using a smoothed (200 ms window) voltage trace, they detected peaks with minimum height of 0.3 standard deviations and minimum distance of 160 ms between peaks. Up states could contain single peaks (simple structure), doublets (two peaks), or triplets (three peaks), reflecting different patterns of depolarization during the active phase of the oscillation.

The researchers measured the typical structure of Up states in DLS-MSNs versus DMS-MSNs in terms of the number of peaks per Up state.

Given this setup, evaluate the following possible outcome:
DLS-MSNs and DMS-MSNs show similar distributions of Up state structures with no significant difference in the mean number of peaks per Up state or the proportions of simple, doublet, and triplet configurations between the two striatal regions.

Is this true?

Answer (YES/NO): NO